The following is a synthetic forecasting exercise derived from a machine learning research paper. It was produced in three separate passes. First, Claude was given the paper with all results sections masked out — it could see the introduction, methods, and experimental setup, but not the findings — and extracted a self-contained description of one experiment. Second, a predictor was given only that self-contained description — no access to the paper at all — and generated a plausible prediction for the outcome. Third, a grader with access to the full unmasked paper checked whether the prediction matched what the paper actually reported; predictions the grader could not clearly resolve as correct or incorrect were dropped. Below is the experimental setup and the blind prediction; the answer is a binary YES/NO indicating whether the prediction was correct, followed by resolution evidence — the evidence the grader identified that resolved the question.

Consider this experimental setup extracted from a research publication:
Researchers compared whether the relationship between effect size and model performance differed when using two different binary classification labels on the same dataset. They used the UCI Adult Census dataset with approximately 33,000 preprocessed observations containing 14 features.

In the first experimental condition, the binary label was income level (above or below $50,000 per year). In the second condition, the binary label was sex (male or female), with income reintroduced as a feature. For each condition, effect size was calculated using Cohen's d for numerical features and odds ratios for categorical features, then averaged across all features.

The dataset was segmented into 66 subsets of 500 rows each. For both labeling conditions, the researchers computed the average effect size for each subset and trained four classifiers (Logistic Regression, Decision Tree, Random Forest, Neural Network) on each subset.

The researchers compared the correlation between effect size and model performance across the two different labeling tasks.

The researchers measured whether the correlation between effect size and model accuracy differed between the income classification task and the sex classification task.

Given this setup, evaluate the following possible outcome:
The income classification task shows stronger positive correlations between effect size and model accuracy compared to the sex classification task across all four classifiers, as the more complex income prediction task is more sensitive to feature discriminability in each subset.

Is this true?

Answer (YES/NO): NO